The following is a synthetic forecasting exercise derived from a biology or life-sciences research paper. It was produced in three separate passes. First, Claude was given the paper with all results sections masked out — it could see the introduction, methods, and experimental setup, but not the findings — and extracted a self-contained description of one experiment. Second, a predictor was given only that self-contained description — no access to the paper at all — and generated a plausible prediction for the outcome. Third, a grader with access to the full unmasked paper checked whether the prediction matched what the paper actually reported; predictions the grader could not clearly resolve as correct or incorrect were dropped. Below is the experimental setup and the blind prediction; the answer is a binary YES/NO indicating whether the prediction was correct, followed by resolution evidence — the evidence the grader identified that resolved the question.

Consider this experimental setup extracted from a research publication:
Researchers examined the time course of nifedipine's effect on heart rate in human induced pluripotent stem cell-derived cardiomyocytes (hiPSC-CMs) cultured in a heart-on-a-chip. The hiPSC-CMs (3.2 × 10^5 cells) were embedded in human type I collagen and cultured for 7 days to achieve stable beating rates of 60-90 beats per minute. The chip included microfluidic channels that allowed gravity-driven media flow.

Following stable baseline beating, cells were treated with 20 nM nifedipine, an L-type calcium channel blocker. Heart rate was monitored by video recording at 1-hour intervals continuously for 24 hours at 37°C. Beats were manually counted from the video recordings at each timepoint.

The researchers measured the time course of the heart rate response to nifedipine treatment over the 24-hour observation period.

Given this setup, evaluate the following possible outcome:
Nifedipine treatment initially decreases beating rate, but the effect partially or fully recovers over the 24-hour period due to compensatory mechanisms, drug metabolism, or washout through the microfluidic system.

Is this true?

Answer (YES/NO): YES